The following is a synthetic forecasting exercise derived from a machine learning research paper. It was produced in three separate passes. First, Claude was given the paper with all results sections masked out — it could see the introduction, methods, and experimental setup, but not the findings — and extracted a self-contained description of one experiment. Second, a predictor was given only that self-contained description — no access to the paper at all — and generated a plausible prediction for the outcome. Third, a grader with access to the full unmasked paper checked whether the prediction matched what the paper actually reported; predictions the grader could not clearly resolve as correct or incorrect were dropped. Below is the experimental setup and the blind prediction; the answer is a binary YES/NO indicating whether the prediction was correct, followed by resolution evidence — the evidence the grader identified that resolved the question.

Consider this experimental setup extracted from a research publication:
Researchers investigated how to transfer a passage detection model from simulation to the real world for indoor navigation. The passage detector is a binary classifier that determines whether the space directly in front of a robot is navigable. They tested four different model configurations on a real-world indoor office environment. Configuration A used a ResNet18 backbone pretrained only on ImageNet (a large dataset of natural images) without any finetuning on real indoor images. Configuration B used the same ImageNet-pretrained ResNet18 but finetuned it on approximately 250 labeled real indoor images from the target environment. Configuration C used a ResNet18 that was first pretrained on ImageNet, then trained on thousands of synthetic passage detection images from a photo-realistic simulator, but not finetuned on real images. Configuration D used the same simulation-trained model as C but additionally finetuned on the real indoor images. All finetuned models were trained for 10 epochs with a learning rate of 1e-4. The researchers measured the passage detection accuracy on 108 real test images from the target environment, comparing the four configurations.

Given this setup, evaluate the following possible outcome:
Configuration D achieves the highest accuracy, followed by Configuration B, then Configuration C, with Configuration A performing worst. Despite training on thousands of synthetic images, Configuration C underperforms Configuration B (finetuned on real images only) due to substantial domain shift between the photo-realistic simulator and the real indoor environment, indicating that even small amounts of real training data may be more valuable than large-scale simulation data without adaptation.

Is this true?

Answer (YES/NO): NO